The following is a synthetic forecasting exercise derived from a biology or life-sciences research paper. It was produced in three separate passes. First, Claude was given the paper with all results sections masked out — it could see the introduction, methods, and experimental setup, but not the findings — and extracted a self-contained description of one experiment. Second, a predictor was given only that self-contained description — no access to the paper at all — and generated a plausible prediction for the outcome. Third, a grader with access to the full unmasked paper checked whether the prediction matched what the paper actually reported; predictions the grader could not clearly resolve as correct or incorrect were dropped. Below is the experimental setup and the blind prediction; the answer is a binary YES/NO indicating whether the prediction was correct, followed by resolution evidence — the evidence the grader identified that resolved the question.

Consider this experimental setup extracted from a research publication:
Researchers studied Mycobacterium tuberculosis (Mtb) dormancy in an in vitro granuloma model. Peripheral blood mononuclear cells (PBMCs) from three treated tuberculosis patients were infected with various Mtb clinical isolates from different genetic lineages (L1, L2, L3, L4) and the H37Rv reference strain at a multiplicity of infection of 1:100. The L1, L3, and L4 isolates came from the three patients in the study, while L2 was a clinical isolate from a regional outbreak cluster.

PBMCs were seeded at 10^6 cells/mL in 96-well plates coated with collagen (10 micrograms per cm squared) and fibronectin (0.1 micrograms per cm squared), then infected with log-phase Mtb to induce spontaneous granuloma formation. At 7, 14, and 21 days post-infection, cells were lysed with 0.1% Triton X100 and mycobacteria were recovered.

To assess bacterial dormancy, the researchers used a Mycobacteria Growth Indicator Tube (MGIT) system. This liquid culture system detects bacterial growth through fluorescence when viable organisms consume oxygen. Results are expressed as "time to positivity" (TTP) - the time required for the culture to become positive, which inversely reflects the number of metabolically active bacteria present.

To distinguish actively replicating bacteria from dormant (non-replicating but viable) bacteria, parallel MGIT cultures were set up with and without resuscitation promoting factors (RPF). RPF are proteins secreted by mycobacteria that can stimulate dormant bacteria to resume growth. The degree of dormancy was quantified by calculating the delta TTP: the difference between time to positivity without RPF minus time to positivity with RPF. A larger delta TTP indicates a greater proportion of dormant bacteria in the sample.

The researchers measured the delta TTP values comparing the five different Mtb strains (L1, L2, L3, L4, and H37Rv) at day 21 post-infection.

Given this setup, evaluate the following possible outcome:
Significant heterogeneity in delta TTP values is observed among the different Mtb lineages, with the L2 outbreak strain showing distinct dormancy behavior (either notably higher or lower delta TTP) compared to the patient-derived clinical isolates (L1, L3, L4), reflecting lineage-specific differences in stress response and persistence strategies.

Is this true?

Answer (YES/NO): NO